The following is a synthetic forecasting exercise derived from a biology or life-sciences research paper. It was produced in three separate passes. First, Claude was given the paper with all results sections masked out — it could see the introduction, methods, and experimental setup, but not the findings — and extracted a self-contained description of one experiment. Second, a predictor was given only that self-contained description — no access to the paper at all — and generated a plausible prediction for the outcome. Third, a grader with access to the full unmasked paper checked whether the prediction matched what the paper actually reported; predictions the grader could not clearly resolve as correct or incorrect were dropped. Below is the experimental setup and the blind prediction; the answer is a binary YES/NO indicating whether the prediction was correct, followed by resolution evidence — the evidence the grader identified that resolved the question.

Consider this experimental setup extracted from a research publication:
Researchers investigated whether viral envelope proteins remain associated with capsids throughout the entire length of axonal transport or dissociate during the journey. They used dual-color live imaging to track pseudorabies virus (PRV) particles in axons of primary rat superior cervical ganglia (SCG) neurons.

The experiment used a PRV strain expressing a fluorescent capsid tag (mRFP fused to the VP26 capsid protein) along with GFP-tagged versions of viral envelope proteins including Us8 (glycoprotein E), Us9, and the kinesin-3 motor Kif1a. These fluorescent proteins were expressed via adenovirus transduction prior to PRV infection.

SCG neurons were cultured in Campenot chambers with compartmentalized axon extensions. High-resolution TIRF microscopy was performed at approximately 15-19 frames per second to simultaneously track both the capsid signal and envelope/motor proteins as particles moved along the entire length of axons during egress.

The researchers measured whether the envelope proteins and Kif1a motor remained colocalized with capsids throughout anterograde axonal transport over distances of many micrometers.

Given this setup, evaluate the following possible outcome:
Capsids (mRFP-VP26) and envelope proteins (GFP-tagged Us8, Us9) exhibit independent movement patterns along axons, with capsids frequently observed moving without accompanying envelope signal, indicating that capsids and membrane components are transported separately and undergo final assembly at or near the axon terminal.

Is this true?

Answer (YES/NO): NO